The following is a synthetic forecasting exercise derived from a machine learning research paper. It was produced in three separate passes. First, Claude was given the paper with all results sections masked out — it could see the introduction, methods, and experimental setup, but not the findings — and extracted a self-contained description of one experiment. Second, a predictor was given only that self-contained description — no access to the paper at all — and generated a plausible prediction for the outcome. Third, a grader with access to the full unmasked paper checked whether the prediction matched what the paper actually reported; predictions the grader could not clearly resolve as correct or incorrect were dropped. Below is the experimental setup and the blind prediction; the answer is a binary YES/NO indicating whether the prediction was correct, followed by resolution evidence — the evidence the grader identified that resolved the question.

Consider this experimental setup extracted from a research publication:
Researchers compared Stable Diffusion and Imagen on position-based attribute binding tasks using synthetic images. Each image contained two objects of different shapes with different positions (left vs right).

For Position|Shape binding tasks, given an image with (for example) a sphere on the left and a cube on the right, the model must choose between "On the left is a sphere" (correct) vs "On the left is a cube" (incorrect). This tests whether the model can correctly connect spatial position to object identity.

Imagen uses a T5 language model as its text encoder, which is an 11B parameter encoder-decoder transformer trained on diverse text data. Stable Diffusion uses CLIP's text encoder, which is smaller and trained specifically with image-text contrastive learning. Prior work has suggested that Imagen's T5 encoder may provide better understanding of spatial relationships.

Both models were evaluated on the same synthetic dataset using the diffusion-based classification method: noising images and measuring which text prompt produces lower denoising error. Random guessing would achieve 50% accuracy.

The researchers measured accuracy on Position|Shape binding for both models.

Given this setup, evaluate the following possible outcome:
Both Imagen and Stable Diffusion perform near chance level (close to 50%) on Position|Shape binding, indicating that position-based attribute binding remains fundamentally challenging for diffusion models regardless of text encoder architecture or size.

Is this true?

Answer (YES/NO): YES